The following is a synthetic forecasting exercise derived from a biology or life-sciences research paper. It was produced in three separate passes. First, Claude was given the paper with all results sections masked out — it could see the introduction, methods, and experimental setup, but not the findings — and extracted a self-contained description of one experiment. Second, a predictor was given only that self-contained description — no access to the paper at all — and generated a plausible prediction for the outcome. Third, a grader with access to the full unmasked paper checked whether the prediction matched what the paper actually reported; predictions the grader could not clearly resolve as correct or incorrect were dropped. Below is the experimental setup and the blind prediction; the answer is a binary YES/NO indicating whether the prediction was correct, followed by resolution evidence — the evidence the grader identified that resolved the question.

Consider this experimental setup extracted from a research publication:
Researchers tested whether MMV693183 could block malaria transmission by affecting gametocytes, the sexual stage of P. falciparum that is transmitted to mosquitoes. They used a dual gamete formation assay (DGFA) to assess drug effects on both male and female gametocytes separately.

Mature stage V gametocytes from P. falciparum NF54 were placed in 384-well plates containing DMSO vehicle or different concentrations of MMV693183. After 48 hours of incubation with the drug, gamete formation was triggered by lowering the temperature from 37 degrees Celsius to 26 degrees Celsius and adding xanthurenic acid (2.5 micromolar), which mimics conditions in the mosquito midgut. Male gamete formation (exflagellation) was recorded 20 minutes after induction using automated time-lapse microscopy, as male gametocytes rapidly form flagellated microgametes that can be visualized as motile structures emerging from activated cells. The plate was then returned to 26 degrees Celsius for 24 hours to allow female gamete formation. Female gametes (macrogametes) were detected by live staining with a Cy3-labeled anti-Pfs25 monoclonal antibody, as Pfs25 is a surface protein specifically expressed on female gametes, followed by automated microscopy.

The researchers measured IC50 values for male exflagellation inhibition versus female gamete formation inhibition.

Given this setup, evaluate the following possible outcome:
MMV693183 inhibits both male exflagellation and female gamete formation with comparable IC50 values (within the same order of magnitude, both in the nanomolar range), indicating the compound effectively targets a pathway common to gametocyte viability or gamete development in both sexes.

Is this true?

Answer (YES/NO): NO